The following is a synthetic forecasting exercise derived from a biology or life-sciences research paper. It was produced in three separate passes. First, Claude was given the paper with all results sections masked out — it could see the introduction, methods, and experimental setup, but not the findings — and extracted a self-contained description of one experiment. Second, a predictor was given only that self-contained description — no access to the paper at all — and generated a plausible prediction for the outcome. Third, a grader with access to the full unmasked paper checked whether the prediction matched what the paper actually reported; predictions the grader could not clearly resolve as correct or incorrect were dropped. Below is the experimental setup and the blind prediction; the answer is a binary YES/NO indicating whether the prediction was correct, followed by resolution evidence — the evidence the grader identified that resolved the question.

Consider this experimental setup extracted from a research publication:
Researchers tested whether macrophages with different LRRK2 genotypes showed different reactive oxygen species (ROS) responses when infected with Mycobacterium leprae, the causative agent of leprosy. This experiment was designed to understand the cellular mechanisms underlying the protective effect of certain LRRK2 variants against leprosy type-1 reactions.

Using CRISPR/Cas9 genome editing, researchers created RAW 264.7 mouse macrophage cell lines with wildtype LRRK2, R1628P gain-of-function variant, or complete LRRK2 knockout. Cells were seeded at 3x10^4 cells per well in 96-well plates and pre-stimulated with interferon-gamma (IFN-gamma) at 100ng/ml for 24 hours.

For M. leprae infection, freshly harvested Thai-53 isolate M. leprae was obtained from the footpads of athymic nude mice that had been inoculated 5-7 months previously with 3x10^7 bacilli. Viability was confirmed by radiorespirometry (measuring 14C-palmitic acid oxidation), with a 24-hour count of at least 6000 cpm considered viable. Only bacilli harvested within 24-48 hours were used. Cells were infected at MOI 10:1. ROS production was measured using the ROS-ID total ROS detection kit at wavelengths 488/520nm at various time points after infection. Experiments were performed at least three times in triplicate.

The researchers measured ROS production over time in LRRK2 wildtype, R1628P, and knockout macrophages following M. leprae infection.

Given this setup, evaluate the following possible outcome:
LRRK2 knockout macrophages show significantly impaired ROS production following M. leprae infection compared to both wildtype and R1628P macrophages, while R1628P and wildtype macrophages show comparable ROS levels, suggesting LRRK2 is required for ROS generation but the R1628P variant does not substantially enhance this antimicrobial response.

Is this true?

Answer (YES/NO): NO